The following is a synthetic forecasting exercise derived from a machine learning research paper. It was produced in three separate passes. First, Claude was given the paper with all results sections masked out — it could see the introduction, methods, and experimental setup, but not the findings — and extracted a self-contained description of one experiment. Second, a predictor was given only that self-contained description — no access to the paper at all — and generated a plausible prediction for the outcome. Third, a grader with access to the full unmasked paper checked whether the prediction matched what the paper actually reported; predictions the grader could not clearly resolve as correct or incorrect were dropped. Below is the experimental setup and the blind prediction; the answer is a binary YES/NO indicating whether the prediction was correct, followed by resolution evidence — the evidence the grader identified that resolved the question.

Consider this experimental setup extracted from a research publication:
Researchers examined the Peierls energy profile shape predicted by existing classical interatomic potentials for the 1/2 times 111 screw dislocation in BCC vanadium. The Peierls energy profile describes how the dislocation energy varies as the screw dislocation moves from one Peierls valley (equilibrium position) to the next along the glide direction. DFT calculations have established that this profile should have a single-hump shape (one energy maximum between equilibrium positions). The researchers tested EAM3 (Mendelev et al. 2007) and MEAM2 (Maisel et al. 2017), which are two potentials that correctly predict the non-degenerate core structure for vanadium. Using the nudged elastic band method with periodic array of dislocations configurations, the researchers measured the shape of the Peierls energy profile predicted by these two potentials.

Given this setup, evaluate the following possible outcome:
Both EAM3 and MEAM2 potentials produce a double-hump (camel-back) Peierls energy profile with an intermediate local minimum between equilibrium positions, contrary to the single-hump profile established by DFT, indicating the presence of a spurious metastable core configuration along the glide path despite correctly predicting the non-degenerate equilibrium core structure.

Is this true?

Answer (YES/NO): YES